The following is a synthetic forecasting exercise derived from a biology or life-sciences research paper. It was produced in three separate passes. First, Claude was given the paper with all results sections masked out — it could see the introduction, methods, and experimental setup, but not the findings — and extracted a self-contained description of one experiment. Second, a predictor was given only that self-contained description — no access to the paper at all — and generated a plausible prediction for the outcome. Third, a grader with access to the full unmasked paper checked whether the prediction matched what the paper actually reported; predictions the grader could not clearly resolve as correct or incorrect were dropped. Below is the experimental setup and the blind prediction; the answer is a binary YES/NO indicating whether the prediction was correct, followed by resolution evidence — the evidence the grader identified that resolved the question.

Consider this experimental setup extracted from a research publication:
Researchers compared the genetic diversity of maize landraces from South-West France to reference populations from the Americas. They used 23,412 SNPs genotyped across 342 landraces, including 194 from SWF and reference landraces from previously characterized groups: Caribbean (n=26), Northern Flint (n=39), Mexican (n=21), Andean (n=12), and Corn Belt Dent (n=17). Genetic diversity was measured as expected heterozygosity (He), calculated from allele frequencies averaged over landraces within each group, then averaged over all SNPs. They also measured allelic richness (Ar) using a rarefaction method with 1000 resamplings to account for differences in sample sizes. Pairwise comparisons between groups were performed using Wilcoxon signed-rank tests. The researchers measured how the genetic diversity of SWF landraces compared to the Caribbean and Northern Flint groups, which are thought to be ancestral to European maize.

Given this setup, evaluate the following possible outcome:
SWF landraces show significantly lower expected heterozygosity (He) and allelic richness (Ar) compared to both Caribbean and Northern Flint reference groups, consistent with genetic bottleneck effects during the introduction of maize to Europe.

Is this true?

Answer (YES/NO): NO